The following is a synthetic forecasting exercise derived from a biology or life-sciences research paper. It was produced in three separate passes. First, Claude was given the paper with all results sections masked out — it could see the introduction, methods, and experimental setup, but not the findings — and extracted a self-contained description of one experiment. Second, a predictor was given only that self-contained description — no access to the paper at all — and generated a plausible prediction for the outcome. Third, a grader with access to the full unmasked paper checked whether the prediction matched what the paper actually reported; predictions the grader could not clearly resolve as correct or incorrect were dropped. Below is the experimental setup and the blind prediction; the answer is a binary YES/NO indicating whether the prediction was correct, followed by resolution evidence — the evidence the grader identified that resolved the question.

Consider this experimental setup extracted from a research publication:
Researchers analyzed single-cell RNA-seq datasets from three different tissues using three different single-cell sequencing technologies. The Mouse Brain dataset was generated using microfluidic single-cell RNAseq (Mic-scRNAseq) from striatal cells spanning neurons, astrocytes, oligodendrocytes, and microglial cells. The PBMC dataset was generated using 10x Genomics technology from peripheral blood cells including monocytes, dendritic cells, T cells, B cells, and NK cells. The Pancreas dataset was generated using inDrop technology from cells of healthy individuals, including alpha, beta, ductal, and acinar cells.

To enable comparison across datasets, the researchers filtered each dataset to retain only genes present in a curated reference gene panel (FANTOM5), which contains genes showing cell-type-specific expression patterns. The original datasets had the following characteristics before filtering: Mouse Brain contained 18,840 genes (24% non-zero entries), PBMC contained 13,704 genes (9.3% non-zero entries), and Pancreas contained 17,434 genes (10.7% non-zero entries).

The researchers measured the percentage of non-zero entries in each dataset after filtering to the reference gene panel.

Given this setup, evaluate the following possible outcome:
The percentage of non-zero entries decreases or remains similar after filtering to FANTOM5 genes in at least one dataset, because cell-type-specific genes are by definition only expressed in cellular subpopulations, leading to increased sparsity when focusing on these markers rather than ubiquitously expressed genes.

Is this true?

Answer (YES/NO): YES